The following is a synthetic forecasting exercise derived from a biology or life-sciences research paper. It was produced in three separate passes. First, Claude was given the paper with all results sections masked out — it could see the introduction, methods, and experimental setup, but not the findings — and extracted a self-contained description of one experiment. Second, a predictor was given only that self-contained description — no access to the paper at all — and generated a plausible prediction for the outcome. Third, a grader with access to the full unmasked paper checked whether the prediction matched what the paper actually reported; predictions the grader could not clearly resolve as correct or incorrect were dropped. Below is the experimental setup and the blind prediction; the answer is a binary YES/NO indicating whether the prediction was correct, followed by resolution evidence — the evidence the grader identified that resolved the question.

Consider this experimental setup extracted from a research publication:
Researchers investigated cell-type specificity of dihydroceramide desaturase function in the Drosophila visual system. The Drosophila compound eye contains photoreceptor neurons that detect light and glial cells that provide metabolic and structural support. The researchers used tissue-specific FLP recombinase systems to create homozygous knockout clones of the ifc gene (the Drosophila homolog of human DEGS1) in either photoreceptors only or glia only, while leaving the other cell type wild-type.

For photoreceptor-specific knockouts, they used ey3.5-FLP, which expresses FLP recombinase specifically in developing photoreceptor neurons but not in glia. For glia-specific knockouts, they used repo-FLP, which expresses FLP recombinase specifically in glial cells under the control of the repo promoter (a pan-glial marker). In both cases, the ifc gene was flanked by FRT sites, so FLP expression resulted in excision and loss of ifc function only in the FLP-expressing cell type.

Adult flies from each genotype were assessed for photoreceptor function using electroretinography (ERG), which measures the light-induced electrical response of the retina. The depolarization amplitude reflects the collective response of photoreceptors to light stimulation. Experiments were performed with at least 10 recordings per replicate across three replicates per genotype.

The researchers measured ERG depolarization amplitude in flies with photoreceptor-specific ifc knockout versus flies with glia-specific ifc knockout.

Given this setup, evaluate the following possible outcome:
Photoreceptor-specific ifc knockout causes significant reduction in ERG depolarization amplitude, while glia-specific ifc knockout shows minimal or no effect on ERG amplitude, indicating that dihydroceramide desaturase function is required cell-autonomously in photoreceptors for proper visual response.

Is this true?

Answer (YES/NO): YES